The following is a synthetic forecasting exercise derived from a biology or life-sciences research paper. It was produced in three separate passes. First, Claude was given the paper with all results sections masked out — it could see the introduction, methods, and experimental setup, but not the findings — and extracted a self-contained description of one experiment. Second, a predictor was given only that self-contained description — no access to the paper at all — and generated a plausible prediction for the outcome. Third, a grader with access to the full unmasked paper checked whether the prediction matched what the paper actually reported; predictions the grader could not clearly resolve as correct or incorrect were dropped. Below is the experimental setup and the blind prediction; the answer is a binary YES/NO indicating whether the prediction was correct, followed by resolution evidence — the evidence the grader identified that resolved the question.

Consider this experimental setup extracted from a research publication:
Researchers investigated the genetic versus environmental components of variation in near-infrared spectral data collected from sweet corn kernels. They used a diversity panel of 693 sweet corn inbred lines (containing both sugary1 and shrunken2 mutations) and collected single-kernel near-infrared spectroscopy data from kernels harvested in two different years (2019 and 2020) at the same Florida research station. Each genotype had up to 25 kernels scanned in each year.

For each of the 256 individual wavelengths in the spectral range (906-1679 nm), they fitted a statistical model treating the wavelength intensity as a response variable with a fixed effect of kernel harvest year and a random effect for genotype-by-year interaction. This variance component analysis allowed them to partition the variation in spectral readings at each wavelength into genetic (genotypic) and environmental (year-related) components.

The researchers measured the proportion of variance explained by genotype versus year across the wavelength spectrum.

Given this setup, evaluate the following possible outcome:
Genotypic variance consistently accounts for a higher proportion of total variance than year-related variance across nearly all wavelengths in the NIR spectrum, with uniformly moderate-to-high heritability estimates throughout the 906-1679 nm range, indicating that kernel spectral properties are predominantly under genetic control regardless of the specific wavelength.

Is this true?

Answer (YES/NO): NO